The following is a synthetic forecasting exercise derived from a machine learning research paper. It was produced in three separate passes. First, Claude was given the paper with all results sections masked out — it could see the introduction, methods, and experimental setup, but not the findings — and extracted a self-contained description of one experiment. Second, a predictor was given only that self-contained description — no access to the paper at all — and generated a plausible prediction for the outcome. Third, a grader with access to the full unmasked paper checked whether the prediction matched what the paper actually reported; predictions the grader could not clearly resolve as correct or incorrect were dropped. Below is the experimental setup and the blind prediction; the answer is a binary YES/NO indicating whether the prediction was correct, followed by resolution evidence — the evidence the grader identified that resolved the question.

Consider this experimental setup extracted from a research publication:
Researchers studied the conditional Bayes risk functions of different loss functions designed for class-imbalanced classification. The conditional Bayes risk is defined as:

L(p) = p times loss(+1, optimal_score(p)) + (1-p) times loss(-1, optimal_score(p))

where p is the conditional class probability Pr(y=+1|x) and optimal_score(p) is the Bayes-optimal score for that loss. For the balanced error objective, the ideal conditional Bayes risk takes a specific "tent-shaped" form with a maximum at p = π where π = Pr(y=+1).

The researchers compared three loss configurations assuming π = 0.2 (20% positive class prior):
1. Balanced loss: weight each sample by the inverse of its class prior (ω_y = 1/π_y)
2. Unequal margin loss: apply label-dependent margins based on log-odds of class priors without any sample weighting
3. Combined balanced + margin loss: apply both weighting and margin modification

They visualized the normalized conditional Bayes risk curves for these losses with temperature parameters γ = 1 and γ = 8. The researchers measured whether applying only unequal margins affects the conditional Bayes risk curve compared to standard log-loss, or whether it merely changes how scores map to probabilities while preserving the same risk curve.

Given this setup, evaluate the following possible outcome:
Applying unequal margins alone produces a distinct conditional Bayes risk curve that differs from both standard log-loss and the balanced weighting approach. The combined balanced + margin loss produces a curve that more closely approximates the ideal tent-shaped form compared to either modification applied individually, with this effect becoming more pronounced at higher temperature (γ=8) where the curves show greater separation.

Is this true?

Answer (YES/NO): NO